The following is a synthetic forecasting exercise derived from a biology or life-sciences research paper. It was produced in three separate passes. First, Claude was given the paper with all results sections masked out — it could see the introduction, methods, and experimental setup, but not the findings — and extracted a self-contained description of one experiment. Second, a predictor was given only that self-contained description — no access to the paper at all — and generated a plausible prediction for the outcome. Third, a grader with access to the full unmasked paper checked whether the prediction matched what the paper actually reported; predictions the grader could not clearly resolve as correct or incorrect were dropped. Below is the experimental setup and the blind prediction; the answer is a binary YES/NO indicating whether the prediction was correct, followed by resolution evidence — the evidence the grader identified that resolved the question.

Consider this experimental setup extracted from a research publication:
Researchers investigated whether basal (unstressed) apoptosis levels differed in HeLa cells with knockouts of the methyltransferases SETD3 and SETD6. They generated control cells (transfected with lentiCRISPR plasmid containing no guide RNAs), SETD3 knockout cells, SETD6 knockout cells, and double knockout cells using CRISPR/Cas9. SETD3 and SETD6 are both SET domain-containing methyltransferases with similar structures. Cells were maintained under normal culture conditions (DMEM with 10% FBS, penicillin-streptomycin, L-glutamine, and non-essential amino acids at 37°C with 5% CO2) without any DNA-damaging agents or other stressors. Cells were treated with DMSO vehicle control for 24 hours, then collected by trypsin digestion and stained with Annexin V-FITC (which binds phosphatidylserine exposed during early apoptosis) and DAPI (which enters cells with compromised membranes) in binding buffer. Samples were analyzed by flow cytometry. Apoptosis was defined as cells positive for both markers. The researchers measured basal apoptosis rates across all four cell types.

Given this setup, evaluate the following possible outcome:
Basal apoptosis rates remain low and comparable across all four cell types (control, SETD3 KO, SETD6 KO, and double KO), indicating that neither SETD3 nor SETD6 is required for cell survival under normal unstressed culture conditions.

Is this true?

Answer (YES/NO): NO